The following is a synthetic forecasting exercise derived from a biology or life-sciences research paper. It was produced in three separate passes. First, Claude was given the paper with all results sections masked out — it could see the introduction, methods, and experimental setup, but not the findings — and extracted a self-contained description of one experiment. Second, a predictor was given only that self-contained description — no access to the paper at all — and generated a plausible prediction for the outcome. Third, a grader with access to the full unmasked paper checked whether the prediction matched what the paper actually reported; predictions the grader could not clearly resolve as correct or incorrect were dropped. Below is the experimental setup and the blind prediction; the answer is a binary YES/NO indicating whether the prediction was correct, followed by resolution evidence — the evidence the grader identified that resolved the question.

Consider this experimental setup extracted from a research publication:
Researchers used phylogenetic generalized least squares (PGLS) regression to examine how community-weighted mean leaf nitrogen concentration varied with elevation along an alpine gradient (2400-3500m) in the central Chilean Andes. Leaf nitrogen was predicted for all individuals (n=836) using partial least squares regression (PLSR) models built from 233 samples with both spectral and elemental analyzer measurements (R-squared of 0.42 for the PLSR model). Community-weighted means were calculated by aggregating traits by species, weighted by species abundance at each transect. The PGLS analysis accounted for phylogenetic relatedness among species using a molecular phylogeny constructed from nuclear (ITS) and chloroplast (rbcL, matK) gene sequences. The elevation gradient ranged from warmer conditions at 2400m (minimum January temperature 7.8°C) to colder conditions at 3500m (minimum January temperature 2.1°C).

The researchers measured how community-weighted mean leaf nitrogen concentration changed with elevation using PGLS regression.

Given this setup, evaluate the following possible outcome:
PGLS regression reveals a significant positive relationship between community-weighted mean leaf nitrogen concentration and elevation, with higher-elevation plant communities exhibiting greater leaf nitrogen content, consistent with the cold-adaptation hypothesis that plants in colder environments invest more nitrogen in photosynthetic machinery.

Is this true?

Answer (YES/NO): YES